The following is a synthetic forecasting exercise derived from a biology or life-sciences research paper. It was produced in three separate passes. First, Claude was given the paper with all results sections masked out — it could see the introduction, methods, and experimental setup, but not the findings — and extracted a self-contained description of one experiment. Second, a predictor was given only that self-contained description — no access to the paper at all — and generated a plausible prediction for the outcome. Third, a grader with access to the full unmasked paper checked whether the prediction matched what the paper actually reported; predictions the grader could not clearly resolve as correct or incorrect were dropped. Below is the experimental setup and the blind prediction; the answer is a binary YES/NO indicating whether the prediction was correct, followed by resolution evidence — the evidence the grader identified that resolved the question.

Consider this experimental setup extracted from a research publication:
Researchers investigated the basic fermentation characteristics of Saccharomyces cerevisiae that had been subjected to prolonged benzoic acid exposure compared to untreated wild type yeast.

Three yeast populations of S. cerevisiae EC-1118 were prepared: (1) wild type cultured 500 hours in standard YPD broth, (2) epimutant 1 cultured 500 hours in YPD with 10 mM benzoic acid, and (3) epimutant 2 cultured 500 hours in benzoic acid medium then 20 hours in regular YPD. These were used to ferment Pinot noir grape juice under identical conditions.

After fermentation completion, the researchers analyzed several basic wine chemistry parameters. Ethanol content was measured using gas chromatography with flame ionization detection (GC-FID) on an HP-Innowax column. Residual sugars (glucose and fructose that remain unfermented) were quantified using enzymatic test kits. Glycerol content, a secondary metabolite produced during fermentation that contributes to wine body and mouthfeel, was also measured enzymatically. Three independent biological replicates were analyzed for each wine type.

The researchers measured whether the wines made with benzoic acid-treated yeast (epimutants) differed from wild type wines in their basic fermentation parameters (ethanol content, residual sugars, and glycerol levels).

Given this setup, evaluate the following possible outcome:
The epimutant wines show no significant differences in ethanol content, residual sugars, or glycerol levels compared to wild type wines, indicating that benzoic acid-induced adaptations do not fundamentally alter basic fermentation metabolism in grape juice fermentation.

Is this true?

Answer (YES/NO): NO